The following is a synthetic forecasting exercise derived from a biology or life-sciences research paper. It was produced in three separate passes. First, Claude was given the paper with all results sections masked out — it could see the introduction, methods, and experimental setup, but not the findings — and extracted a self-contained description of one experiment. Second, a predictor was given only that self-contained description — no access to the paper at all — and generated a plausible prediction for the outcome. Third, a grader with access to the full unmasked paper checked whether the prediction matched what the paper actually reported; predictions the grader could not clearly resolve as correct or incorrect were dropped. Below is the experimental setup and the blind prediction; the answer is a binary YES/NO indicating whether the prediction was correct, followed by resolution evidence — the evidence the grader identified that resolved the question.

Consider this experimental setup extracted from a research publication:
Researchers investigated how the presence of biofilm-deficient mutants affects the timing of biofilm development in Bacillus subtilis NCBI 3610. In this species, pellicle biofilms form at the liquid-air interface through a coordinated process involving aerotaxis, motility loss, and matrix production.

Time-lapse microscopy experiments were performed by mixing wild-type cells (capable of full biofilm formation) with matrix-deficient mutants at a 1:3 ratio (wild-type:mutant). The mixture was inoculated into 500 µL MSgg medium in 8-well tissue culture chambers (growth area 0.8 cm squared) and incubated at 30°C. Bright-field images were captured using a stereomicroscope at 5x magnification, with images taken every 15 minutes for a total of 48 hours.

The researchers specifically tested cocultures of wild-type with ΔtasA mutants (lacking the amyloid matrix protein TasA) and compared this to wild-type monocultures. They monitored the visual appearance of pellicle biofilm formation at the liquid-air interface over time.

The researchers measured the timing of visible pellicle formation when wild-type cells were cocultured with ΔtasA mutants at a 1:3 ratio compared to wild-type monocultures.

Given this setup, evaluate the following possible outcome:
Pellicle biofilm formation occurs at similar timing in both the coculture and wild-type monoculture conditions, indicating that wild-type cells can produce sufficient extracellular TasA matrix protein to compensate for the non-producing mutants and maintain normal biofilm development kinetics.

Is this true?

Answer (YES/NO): NO